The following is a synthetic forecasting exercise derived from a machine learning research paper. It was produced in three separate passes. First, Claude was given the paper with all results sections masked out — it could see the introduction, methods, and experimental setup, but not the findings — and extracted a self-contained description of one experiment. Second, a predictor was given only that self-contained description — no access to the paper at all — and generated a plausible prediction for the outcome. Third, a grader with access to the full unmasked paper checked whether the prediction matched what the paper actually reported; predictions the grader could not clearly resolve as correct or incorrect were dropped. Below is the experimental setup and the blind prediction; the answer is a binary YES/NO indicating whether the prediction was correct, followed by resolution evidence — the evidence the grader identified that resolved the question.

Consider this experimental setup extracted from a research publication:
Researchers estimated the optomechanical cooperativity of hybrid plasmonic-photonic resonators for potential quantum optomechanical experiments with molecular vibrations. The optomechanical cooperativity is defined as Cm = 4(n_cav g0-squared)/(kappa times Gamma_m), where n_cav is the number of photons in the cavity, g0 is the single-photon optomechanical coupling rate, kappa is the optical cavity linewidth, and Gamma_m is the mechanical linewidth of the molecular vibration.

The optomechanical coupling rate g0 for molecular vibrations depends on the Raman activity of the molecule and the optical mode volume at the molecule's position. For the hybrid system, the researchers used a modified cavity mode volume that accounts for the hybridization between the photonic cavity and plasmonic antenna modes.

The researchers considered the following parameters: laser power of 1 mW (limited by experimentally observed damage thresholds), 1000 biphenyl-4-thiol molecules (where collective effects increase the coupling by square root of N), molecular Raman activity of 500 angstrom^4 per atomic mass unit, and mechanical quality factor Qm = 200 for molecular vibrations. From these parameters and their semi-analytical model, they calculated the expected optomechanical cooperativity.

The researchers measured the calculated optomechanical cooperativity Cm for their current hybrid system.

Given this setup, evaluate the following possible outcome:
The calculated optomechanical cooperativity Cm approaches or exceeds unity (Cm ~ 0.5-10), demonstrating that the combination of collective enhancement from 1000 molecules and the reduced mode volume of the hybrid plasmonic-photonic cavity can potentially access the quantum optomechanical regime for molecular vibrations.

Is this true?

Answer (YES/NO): NO